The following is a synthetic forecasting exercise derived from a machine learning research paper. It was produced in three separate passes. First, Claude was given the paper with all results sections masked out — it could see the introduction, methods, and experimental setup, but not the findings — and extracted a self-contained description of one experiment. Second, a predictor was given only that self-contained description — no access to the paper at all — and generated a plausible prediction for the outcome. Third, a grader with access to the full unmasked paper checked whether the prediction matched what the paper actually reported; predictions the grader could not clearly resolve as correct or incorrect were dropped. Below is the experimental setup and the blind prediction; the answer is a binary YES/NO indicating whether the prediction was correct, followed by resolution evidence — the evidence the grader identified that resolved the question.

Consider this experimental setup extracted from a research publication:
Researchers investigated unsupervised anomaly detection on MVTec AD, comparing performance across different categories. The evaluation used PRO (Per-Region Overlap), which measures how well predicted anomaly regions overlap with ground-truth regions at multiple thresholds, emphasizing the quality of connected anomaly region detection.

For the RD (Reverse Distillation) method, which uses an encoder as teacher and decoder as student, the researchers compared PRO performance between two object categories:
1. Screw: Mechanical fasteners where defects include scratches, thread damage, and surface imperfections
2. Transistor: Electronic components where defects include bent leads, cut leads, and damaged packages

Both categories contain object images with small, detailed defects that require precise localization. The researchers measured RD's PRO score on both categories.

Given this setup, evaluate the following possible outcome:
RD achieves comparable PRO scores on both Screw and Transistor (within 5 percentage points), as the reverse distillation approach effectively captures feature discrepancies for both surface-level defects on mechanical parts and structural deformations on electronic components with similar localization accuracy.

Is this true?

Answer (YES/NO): NO